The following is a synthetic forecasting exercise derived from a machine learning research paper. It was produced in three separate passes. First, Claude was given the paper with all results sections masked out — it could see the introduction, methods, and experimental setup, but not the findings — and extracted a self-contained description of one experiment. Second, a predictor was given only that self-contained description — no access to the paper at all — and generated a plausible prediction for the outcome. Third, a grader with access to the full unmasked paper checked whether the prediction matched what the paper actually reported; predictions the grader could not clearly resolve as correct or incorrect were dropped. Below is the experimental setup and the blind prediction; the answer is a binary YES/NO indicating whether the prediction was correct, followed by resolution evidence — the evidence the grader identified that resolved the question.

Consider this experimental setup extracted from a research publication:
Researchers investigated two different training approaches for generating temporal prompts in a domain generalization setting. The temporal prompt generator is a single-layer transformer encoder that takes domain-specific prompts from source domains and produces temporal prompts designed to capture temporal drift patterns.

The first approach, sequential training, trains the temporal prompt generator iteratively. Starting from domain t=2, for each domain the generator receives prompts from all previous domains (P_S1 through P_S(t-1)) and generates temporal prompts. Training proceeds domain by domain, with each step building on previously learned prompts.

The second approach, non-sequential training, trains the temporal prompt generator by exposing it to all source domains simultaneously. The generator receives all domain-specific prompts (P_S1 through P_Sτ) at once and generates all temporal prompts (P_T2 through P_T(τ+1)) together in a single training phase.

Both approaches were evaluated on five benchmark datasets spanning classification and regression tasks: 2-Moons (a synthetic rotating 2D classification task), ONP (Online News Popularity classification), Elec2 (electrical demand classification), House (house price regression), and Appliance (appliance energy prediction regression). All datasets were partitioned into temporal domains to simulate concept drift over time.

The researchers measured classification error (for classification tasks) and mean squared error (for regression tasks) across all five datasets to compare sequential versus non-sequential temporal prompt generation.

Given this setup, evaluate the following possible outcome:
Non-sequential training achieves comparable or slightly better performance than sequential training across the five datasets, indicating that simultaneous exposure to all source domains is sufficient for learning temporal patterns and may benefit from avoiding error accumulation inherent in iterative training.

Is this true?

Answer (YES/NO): NO